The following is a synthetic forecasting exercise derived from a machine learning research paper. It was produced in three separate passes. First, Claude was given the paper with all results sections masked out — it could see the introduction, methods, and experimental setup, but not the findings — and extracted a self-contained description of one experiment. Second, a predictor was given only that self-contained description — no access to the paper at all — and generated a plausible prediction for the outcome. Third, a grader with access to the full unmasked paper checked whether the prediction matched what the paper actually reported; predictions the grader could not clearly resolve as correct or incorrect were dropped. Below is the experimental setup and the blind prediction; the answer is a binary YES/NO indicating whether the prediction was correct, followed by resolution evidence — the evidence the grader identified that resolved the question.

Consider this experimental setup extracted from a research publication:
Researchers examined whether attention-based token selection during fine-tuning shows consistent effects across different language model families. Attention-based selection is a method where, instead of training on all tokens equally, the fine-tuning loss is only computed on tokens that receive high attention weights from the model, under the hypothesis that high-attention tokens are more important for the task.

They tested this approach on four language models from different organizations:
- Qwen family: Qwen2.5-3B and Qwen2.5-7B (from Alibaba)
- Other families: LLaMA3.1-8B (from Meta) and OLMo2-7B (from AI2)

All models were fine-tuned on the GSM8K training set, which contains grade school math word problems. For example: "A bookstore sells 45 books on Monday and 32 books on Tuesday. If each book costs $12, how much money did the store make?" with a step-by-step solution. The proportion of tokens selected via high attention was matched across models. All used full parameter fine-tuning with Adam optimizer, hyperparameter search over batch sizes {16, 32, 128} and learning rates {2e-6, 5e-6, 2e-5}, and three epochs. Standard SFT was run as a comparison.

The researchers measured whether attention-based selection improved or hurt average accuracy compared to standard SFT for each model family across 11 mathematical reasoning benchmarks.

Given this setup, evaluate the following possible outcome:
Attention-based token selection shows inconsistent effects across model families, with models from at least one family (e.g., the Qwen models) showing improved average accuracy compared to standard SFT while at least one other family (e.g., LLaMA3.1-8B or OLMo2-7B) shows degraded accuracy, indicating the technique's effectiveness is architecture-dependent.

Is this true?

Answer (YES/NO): YES